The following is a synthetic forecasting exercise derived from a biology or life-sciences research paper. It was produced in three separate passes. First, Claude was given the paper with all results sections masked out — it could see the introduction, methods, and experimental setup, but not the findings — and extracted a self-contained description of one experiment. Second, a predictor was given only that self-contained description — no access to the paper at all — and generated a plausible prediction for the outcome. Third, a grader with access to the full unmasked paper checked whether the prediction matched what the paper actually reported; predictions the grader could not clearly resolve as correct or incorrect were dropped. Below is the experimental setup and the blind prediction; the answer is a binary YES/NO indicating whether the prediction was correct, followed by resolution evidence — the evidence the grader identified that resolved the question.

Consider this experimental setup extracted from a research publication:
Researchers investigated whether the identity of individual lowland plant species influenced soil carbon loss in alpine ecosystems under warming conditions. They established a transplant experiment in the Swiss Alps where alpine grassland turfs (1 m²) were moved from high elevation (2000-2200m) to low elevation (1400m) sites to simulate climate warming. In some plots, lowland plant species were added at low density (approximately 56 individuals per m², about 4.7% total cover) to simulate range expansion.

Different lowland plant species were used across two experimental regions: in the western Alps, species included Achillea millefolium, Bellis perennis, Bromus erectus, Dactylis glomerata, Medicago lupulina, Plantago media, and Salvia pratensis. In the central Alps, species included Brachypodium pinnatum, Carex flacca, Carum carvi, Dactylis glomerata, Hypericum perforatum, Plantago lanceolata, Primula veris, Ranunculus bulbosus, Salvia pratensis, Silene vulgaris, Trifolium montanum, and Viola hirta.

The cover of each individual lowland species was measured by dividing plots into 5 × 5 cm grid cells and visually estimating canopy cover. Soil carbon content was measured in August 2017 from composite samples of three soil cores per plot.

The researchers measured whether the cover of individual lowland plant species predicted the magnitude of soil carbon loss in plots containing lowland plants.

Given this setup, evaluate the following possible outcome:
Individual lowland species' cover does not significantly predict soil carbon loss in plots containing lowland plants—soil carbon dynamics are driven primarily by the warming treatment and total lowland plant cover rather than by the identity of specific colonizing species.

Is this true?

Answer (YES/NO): YES